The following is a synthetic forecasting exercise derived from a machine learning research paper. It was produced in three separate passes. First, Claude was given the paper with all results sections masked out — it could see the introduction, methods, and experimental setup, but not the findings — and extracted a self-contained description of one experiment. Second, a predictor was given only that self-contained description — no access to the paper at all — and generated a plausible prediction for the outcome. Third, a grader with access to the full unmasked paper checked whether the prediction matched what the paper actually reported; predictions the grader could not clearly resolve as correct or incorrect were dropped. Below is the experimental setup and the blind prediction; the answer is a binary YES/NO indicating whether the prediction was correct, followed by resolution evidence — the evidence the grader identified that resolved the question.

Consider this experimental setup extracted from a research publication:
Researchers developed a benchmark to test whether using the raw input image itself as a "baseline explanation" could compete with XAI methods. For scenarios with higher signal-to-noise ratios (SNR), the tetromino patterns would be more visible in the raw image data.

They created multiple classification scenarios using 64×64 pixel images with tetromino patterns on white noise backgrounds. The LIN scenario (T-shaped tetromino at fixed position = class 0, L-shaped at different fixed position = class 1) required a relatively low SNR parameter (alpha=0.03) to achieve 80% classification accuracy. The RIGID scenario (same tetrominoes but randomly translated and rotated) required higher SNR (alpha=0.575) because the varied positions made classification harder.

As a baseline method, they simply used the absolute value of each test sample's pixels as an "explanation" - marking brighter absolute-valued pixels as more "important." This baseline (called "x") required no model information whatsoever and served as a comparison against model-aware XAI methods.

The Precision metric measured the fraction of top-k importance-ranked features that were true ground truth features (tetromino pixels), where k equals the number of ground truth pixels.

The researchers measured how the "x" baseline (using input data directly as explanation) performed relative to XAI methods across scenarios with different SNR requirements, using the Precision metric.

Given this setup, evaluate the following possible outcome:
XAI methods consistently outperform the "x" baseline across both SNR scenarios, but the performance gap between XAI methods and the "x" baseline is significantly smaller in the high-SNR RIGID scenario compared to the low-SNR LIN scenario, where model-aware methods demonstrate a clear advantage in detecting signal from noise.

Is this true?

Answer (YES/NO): NO